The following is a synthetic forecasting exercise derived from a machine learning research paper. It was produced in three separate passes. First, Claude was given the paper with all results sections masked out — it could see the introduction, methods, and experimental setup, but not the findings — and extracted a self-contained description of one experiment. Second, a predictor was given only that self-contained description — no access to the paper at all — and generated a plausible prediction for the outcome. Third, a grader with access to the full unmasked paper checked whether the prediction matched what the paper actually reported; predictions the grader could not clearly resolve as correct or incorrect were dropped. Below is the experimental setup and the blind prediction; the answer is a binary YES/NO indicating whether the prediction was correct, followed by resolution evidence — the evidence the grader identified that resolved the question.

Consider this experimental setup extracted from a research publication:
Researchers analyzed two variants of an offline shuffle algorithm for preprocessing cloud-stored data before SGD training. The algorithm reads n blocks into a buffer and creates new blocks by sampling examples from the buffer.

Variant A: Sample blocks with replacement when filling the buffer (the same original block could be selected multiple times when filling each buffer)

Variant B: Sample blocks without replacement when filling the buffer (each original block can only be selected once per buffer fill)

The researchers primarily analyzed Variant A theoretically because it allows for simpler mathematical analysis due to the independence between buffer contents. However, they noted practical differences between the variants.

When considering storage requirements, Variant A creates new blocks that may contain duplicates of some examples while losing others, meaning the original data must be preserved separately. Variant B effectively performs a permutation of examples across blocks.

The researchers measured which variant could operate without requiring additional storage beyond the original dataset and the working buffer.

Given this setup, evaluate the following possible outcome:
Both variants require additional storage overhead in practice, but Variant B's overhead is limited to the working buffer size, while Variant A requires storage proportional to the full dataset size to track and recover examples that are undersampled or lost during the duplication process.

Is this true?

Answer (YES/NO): NO